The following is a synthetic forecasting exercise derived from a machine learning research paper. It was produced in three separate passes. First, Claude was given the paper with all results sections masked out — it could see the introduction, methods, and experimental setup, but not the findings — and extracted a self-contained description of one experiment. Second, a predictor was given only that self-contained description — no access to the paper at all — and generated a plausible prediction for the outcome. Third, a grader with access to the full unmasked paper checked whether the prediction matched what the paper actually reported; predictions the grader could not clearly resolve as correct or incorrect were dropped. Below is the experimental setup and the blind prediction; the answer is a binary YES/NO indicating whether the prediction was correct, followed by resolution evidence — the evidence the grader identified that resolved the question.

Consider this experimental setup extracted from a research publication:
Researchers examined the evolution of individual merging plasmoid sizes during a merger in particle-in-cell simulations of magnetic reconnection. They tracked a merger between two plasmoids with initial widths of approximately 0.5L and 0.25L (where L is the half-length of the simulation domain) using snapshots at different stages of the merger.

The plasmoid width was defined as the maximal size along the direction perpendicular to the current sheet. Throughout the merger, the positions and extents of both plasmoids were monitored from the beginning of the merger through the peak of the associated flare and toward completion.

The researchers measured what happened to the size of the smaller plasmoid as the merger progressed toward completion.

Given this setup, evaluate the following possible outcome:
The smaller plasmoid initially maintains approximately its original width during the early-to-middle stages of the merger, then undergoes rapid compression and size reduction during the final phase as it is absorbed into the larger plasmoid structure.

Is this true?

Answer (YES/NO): NO